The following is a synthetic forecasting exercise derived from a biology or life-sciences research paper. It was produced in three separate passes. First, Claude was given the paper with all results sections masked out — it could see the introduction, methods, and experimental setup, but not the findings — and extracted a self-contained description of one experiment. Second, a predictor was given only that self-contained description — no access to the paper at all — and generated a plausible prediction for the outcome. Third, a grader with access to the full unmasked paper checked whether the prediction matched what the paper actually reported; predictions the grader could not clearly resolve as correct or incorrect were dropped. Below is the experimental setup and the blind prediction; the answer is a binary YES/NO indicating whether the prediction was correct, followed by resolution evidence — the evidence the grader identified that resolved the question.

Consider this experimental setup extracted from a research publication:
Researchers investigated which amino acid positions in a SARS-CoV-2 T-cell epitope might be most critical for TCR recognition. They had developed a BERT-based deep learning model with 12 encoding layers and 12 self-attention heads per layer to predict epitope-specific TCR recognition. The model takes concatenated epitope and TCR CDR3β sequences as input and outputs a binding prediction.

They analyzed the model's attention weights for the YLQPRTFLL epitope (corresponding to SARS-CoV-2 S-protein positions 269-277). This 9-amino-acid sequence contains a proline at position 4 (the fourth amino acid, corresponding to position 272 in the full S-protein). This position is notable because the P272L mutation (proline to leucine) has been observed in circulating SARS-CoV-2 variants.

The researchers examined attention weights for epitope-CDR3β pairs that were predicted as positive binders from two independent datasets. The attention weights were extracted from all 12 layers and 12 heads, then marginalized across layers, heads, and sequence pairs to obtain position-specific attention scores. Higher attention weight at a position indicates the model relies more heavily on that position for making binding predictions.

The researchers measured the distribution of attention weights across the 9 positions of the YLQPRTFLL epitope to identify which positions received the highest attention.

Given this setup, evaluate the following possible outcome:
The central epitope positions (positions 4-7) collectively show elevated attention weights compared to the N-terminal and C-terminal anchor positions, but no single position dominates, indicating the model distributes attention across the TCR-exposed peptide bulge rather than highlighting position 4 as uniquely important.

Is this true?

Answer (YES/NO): NO